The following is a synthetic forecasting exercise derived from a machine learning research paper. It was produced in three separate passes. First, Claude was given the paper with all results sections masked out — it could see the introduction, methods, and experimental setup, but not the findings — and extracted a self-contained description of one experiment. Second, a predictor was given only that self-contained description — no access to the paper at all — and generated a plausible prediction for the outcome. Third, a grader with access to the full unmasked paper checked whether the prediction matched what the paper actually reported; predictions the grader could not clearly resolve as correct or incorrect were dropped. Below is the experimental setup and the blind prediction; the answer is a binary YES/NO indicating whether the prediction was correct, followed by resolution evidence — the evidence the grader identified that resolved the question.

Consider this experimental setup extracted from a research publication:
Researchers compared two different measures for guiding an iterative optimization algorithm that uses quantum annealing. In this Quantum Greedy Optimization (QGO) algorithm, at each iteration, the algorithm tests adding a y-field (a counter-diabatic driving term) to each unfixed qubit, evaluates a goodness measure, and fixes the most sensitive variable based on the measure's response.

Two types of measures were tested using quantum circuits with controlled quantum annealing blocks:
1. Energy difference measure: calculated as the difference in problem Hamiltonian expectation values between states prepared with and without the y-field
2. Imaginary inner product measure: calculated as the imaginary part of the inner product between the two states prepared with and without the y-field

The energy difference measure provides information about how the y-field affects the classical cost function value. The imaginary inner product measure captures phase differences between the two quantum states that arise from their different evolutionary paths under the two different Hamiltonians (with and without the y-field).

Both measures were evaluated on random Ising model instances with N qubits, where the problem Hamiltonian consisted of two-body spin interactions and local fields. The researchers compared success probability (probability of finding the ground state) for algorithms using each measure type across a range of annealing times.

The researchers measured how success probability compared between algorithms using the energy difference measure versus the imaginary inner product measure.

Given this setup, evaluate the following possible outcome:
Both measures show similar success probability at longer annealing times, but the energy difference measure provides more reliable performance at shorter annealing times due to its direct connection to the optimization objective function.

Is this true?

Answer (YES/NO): NO